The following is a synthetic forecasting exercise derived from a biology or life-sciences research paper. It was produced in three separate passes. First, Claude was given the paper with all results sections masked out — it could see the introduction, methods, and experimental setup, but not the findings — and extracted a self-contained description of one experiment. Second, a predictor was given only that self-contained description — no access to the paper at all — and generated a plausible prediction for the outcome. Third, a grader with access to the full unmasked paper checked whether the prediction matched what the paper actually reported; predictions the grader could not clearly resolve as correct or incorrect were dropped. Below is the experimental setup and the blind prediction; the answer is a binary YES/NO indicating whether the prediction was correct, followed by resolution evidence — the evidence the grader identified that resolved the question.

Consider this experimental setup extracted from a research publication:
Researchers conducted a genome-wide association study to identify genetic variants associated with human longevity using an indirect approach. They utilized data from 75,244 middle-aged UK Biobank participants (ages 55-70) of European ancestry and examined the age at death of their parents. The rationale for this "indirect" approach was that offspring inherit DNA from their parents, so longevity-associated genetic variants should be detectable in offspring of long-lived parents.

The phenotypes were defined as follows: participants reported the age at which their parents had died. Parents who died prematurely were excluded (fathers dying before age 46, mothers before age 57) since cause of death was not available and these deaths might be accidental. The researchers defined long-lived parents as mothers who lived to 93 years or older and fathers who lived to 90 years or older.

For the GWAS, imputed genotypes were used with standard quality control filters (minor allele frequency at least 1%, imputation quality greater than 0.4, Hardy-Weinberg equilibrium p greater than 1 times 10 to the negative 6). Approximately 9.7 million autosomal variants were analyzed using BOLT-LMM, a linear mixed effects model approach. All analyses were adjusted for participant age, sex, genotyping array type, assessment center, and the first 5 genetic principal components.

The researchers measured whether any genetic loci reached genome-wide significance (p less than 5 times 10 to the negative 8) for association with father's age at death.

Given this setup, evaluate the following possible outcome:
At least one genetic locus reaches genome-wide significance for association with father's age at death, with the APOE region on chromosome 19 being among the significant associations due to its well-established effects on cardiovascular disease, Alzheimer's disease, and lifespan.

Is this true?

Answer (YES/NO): NO